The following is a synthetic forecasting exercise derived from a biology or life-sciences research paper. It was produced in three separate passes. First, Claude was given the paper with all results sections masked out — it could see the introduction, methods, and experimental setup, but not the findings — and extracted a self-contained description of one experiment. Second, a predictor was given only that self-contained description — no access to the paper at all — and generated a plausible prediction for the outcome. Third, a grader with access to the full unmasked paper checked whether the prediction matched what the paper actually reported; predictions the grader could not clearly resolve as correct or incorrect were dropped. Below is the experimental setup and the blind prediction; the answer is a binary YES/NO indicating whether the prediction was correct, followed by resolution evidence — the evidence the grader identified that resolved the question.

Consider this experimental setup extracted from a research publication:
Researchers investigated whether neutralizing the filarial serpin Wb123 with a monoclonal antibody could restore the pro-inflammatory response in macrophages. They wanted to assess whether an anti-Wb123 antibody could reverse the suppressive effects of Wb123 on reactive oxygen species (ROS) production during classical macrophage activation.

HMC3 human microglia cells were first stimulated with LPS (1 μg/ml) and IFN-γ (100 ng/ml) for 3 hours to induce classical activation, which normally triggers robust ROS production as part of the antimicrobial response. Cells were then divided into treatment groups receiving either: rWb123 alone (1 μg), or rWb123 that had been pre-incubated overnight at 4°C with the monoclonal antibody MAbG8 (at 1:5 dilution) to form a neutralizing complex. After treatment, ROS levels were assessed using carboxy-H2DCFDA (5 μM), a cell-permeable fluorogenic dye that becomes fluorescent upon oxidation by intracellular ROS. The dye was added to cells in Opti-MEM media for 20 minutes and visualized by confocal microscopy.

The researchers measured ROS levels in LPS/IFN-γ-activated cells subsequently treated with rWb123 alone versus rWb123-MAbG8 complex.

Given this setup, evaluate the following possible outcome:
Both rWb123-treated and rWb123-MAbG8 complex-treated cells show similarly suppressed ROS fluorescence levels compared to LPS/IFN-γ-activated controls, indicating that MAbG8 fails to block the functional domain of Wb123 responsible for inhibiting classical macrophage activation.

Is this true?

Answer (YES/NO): NO